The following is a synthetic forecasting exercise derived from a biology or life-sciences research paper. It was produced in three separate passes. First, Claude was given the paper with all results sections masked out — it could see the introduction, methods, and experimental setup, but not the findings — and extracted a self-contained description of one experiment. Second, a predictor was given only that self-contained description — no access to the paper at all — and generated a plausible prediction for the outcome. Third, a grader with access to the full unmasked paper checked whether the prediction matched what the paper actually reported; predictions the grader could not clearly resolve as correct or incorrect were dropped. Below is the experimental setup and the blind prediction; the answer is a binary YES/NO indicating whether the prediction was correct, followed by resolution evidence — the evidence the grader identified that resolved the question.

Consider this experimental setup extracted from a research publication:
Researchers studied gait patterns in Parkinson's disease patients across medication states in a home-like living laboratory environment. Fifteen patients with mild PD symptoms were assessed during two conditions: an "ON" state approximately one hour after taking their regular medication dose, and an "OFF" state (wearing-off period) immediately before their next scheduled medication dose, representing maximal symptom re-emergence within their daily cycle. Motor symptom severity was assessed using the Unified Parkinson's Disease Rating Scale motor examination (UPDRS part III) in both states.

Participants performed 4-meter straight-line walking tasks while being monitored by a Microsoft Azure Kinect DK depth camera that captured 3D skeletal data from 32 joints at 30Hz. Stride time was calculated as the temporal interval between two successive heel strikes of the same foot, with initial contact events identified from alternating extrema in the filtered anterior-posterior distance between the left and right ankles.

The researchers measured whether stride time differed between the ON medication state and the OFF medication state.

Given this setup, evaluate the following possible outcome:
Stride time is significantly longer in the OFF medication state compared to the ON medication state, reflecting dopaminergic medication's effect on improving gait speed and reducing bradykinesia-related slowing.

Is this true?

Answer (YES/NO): NO